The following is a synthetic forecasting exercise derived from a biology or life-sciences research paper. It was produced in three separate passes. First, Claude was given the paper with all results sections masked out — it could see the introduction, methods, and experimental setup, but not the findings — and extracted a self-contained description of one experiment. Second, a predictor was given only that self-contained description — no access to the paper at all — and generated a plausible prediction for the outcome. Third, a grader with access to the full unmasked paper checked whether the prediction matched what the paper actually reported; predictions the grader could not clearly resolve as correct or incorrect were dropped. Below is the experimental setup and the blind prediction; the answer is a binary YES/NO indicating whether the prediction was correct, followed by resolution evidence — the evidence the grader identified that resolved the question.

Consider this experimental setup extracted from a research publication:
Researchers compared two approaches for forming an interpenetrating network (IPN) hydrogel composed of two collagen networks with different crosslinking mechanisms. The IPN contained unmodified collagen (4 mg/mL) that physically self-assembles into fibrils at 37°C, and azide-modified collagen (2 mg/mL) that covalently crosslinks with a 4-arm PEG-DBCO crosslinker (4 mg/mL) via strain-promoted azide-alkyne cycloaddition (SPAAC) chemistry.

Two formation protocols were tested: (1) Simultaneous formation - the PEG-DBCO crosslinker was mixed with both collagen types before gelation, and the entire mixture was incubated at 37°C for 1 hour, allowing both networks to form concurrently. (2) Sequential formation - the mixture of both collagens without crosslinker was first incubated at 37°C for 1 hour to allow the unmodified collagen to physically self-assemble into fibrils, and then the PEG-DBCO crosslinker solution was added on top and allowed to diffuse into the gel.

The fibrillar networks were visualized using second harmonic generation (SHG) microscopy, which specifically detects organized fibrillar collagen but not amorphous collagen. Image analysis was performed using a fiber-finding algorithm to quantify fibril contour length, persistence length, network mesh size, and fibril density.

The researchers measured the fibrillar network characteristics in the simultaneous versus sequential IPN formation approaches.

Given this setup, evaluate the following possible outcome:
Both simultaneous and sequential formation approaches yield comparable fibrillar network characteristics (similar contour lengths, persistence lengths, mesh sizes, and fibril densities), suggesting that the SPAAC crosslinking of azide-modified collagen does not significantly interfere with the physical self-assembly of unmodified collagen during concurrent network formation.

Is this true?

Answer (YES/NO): NO